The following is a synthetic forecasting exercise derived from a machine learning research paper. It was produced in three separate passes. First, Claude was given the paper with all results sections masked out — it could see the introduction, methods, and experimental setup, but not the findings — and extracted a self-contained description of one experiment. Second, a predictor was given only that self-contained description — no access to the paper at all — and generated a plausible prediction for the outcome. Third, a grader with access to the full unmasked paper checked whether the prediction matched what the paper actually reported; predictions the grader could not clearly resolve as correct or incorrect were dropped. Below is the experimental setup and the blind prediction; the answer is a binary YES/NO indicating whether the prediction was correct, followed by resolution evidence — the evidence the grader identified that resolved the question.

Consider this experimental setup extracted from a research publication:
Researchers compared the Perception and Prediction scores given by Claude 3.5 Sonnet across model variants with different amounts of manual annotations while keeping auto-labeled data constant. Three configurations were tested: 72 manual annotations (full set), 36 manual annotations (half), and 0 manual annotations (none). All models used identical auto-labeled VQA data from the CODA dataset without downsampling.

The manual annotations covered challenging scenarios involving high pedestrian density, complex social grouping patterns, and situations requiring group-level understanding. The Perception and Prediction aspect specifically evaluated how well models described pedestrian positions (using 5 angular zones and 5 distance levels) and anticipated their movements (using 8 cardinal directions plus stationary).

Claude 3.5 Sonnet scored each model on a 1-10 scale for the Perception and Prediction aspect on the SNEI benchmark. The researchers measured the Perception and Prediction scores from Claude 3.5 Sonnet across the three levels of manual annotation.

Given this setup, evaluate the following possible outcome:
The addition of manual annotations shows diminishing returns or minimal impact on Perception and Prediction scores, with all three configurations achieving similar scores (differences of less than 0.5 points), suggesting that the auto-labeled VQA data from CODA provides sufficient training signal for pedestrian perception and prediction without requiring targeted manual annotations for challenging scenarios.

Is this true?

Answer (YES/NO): NO